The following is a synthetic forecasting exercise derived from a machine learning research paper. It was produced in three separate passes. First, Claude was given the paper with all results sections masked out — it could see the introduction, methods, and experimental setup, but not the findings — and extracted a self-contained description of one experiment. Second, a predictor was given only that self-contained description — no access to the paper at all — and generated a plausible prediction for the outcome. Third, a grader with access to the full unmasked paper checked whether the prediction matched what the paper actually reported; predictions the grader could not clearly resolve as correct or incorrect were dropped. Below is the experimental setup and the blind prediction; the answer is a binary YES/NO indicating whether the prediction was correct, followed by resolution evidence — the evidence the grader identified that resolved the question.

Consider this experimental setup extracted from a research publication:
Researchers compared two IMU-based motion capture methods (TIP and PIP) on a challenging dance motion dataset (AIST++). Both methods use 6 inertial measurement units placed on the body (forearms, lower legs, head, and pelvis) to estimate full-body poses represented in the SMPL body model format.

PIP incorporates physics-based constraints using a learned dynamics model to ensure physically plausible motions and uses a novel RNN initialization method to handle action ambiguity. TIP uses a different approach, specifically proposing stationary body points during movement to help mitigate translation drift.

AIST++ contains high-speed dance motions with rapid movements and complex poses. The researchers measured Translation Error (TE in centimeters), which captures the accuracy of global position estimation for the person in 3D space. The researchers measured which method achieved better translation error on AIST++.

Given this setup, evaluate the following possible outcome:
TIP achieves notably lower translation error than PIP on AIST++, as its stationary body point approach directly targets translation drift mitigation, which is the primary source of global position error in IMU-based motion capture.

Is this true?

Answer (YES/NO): NO